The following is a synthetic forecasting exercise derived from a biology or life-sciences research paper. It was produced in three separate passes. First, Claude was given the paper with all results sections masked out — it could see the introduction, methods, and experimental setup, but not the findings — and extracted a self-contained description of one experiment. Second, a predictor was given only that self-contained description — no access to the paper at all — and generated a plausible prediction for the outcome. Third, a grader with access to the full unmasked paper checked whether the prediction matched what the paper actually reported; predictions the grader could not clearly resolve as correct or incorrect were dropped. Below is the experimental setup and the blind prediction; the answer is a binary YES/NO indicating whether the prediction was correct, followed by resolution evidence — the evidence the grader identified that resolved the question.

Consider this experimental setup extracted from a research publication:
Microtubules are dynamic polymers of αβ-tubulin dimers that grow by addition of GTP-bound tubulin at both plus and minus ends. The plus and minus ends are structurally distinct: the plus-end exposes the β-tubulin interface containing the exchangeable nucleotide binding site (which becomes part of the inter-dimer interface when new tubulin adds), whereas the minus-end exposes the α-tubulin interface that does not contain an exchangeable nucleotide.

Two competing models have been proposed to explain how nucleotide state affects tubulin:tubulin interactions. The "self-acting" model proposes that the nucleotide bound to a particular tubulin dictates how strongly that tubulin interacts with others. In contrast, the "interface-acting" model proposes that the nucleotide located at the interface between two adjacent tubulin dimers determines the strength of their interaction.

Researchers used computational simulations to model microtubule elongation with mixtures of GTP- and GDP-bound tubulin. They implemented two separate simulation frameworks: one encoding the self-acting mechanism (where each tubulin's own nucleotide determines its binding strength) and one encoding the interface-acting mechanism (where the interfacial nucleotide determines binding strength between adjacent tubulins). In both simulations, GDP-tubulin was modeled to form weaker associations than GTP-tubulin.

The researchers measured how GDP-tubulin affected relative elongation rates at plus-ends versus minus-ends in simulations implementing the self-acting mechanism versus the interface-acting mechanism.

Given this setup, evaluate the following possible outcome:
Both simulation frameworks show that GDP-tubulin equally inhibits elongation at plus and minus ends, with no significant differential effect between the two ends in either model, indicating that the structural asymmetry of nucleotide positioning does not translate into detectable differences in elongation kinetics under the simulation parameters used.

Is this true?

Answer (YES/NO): NO